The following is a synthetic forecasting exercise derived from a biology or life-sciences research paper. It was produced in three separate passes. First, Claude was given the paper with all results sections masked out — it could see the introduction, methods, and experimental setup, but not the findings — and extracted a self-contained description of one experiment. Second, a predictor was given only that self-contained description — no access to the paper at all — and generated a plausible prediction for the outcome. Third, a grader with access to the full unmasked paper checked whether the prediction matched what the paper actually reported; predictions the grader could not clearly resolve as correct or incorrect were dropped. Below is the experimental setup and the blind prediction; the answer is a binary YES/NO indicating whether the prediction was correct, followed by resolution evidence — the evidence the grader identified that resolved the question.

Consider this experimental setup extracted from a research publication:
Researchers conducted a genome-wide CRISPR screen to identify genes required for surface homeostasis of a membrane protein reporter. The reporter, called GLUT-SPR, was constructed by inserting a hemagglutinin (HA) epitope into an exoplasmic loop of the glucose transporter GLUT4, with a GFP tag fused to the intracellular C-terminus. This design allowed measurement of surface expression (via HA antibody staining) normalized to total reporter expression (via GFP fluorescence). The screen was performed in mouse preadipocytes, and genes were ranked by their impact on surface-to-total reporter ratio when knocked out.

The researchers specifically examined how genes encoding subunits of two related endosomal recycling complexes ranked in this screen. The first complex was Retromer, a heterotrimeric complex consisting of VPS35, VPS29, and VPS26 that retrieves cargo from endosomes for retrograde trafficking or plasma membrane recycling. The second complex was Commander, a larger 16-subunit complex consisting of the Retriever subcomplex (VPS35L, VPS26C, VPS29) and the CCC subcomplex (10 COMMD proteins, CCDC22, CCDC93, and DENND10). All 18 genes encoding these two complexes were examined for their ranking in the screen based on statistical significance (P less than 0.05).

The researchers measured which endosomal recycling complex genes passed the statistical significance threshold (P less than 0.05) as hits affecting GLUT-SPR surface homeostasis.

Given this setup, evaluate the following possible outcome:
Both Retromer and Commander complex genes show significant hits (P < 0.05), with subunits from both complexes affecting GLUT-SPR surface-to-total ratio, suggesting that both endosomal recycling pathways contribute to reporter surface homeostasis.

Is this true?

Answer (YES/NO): NO